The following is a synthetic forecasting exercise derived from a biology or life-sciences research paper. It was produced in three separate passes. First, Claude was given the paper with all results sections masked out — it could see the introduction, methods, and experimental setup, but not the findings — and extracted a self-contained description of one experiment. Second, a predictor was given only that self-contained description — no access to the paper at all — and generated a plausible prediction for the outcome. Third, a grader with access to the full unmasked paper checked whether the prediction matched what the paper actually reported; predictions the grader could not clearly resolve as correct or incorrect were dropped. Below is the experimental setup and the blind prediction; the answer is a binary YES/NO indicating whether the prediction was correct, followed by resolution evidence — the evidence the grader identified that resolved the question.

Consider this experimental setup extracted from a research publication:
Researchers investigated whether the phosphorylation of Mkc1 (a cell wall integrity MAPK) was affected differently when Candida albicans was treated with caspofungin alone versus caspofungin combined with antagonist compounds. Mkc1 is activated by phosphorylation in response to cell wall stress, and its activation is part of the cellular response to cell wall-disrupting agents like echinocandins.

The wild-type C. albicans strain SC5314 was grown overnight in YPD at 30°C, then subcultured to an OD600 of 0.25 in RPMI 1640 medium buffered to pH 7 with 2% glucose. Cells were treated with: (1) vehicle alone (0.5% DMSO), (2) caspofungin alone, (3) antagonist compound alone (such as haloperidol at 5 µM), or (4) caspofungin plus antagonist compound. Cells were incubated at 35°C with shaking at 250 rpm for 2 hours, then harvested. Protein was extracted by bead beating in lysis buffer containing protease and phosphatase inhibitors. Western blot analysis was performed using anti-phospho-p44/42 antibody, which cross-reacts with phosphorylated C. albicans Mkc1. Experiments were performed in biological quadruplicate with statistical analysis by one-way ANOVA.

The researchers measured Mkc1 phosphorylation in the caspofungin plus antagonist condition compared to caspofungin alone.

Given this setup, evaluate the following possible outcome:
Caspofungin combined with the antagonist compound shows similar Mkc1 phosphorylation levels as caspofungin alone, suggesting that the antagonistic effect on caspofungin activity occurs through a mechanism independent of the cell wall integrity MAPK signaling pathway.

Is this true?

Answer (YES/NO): NO